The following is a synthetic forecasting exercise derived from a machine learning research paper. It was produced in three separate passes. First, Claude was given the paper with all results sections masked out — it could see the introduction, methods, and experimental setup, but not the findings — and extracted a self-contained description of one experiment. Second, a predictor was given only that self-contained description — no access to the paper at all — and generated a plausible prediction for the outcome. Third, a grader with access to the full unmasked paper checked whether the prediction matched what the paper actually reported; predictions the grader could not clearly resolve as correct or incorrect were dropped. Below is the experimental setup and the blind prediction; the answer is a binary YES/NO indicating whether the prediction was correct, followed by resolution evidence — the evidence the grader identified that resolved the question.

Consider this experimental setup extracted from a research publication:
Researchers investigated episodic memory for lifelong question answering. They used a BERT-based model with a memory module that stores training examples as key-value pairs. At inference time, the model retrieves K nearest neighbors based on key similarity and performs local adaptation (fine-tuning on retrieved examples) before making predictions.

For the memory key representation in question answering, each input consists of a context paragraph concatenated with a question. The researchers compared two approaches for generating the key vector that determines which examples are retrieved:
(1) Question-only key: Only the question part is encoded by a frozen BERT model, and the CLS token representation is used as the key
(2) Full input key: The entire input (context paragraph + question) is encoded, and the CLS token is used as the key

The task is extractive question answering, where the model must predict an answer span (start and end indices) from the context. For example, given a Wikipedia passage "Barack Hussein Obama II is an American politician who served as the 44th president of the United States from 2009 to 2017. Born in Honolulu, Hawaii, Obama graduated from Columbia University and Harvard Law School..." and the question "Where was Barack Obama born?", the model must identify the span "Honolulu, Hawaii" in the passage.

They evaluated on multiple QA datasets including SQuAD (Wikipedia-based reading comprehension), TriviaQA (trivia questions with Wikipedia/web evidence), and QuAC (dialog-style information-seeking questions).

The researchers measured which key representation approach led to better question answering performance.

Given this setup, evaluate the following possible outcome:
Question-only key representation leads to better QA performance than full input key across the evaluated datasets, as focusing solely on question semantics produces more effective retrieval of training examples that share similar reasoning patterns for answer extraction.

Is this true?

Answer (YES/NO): YES